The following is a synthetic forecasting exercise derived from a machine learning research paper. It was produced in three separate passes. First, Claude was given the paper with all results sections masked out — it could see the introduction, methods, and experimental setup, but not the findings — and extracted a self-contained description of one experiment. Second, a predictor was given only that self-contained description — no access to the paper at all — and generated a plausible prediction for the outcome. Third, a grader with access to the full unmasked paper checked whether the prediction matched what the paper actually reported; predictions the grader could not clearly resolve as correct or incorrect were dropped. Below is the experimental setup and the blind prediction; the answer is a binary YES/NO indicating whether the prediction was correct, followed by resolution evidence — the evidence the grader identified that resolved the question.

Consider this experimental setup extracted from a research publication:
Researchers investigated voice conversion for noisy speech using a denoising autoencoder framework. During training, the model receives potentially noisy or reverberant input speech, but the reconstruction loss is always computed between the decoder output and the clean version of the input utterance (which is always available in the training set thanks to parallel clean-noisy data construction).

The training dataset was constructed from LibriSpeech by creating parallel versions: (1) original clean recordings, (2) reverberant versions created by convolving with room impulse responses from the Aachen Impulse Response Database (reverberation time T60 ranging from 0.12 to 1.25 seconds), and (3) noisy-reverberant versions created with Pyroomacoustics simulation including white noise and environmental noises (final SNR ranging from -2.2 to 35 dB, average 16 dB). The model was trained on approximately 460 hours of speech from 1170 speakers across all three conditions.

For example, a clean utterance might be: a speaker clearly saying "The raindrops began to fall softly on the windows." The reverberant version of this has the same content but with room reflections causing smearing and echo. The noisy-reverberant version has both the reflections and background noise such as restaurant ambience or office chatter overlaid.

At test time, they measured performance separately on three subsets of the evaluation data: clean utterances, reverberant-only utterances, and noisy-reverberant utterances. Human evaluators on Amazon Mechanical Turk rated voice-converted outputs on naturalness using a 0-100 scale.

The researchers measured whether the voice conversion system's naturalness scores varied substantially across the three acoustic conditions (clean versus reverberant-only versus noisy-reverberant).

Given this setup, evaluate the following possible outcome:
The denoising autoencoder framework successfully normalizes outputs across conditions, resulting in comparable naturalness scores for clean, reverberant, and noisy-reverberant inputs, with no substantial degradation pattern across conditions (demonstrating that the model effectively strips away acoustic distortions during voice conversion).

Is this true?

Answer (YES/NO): NO